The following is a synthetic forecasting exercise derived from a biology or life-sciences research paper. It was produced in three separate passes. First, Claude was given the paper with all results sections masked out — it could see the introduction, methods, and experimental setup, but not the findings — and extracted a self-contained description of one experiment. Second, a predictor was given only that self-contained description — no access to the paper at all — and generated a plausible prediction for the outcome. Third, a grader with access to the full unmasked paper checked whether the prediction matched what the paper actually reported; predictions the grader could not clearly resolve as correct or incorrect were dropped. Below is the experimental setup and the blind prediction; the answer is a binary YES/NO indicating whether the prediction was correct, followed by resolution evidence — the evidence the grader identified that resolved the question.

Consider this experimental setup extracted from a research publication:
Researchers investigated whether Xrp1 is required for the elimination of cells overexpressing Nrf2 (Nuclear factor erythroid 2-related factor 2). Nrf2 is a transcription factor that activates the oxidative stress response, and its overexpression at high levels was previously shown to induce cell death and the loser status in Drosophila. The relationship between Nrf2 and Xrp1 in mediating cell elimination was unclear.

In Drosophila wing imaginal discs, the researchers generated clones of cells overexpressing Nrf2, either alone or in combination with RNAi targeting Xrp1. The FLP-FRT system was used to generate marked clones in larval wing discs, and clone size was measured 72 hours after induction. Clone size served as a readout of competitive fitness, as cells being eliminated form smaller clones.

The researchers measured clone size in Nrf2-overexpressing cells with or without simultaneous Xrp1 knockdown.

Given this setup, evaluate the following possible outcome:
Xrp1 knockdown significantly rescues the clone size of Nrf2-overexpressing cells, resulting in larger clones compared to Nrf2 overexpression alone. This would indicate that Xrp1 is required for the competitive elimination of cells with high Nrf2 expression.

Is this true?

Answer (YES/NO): YES